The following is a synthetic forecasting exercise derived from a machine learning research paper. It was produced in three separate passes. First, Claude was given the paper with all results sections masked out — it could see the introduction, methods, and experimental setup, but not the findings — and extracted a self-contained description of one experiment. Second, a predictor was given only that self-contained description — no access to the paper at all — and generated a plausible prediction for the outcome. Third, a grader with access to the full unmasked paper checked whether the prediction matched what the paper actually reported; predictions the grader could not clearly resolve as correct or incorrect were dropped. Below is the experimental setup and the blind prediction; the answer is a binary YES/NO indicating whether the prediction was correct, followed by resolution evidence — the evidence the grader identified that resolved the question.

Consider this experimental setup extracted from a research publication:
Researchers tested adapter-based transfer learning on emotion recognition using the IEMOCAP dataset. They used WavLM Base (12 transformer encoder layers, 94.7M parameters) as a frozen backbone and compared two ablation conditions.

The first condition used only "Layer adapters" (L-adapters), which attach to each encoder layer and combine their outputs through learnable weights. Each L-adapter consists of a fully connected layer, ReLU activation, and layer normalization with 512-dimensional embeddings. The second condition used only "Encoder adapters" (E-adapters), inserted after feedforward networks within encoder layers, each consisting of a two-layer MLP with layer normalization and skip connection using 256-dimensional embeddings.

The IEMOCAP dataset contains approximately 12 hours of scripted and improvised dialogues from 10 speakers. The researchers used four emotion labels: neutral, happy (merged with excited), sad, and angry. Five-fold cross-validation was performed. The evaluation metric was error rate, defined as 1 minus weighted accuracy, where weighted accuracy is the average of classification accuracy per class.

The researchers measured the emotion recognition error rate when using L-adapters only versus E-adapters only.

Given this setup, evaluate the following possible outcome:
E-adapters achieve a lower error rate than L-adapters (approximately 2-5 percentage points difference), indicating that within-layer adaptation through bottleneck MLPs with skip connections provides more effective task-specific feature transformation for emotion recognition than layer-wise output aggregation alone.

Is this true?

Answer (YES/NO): NO